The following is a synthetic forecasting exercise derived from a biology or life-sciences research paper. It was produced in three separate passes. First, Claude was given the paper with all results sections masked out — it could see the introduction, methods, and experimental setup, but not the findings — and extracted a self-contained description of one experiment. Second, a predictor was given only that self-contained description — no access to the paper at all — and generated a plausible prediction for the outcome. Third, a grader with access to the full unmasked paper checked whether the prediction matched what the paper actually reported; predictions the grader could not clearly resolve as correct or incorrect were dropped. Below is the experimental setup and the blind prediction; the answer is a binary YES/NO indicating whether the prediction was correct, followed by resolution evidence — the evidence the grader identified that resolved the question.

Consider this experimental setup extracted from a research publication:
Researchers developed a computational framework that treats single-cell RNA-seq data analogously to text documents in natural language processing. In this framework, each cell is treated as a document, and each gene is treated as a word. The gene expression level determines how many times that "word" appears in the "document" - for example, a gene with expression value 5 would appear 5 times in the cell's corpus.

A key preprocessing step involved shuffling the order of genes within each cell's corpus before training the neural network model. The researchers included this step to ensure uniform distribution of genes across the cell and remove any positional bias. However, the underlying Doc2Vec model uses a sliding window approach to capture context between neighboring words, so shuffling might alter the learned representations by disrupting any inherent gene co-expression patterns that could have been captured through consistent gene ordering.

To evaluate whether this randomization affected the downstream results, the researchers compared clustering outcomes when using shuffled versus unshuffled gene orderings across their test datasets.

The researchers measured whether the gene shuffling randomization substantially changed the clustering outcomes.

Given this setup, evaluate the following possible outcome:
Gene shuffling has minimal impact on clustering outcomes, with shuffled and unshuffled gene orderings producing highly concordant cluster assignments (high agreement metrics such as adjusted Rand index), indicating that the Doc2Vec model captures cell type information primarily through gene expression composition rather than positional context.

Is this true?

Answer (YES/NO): YES